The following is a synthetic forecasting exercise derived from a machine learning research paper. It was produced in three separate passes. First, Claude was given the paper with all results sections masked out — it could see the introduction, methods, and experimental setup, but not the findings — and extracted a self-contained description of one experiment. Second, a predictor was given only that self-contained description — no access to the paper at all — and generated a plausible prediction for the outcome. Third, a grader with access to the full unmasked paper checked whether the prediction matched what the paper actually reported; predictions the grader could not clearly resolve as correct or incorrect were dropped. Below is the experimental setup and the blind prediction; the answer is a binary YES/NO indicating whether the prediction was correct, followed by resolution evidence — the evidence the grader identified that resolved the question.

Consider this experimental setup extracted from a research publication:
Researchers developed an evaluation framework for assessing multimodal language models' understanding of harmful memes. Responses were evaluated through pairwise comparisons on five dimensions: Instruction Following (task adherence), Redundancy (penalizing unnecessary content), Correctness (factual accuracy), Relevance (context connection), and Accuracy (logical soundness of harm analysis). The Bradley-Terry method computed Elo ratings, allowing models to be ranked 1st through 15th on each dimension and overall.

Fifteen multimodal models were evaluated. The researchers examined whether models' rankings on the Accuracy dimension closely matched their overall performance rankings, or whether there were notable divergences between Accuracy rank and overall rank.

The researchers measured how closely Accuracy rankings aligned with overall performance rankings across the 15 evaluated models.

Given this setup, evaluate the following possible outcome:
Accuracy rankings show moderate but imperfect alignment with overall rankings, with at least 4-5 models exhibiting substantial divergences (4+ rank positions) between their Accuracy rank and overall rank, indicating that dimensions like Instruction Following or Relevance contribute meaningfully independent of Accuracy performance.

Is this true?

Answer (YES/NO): NO